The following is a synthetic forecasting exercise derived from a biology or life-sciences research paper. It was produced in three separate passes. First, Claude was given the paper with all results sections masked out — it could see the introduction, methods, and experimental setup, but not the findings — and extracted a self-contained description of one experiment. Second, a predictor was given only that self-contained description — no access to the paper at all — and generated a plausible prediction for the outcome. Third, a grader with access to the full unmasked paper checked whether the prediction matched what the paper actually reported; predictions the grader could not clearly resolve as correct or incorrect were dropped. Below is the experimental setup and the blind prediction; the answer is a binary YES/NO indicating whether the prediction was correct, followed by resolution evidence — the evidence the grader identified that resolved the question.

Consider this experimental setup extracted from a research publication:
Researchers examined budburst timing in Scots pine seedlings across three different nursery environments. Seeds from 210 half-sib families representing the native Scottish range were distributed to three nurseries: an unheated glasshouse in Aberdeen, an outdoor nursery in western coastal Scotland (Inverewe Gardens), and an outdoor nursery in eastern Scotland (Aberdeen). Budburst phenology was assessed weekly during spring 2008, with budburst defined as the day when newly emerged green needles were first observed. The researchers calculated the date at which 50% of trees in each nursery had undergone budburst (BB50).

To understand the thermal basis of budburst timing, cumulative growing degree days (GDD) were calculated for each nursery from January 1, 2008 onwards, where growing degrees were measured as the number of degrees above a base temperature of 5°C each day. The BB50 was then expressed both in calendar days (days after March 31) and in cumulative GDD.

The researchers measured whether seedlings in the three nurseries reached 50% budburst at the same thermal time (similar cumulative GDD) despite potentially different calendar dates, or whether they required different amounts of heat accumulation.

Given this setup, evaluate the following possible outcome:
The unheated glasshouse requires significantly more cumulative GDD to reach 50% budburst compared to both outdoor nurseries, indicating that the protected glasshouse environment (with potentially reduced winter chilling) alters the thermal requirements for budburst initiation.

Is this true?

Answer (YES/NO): NO